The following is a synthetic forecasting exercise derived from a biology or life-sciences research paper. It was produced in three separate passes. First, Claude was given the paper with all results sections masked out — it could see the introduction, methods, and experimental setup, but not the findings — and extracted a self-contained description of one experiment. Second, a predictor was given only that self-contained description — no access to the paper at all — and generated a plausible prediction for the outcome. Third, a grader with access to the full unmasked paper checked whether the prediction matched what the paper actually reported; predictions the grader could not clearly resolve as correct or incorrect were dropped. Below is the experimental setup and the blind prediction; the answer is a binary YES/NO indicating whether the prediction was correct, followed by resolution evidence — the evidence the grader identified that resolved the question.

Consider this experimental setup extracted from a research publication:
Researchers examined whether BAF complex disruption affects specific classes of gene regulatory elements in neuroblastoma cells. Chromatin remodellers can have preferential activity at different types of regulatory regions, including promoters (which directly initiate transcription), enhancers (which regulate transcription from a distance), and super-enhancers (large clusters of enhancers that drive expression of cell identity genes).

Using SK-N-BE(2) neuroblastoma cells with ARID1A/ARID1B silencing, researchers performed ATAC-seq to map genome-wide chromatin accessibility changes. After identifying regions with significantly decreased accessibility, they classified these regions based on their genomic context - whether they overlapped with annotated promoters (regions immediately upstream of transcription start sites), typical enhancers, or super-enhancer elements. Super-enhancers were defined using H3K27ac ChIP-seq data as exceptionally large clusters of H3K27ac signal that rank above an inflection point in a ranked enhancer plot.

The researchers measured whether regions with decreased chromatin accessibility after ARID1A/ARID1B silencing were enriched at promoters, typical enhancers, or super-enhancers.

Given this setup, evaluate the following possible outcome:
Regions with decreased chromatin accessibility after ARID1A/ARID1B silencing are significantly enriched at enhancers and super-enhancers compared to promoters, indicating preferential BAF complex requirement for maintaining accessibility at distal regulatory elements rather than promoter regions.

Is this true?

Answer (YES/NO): YES